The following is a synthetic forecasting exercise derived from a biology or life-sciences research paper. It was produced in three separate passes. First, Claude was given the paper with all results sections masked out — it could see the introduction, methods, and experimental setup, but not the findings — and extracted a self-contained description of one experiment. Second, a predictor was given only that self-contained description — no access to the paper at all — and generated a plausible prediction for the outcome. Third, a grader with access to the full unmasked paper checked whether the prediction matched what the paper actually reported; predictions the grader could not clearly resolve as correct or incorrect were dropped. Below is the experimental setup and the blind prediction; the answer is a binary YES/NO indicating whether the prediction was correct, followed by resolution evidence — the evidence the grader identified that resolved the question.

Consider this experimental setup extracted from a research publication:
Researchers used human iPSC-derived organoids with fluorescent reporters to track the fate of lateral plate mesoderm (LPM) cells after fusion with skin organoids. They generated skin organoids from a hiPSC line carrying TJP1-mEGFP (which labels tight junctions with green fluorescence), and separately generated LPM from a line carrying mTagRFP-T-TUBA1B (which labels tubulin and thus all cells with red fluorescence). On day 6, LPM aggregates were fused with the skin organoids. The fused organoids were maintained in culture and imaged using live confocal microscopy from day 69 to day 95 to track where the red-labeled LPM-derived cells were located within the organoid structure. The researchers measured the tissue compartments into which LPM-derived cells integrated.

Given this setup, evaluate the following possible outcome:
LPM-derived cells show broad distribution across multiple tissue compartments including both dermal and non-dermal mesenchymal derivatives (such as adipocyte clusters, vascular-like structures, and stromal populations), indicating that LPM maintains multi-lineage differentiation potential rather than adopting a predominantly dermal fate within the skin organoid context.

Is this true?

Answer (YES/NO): NO